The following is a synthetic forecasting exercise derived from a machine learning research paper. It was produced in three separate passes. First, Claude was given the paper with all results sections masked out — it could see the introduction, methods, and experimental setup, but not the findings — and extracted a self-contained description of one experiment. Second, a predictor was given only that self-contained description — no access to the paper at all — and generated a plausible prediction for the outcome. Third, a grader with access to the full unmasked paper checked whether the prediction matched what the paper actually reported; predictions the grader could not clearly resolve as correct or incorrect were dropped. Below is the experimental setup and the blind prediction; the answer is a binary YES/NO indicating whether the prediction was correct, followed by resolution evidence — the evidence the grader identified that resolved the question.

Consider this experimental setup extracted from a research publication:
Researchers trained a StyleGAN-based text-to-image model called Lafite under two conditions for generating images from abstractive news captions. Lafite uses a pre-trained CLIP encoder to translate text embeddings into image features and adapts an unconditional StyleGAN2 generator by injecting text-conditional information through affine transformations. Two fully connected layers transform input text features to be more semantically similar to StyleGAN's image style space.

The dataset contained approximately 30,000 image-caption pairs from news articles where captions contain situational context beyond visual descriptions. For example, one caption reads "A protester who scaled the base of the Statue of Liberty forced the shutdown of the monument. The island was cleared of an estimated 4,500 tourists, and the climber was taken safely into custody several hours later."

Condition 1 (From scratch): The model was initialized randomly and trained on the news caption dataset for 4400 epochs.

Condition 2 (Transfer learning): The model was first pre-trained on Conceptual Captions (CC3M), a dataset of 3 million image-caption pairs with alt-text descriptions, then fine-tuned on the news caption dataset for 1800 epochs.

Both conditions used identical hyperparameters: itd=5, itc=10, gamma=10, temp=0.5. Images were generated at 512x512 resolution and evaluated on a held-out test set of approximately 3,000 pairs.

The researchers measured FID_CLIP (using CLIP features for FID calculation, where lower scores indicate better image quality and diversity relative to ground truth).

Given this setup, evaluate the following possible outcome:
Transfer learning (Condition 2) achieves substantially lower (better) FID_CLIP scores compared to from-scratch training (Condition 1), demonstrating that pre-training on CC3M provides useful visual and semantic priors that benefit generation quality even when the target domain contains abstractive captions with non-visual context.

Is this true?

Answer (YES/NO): YES